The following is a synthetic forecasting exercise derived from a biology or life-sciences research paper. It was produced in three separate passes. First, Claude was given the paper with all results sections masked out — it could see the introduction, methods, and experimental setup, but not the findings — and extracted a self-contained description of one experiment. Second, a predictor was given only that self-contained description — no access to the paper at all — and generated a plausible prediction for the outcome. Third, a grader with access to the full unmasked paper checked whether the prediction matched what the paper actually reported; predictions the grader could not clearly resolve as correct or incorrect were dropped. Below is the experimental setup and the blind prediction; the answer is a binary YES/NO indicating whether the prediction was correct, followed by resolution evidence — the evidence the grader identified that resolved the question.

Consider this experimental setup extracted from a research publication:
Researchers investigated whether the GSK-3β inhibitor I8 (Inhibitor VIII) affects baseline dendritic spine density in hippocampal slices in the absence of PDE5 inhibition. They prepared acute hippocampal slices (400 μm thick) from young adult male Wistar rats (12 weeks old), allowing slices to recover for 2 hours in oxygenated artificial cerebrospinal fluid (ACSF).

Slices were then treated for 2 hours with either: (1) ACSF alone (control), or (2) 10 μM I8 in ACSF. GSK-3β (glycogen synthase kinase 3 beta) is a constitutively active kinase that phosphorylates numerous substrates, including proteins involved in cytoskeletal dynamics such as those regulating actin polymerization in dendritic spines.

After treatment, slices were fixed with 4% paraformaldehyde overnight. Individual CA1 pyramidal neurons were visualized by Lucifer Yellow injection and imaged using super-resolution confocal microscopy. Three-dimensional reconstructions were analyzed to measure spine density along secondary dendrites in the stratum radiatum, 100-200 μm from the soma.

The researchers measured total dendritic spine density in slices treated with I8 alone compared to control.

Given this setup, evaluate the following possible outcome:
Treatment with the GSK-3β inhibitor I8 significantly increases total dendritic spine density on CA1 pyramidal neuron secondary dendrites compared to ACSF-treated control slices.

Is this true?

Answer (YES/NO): NO